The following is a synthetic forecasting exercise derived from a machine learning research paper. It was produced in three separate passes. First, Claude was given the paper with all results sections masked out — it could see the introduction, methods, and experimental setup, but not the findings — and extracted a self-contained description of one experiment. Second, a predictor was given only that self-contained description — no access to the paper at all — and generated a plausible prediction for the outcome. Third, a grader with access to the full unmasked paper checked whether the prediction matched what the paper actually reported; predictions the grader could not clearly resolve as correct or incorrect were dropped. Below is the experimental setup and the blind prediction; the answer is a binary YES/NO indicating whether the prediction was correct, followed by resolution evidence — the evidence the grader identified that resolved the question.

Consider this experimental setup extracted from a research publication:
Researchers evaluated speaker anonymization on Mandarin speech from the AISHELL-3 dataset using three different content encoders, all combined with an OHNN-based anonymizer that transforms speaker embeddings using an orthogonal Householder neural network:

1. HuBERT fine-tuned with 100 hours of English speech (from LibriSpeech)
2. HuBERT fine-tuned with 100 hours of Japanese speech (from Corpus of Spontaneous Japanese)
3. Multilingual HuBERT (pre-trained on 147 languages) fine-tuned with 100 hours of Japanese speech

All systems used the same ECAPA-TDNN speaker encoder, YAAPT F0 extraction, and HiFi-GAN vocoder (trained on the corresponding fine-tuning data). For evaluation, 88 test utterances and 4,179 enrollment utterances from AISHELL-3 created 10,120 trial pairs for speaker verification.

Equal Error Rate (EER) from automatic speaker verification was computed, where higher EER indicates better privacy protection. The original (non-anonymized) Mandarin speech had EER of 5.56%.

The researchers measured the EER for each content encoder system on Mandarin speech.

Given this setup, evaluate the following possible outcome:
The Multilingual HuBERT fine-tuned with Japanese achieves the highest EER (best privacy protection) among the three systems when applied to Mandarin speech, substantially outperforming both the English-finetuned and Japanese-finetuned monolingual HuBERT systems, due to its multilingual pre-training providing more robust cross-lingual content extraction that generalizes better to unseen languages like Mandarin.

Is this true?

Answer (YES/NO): NO